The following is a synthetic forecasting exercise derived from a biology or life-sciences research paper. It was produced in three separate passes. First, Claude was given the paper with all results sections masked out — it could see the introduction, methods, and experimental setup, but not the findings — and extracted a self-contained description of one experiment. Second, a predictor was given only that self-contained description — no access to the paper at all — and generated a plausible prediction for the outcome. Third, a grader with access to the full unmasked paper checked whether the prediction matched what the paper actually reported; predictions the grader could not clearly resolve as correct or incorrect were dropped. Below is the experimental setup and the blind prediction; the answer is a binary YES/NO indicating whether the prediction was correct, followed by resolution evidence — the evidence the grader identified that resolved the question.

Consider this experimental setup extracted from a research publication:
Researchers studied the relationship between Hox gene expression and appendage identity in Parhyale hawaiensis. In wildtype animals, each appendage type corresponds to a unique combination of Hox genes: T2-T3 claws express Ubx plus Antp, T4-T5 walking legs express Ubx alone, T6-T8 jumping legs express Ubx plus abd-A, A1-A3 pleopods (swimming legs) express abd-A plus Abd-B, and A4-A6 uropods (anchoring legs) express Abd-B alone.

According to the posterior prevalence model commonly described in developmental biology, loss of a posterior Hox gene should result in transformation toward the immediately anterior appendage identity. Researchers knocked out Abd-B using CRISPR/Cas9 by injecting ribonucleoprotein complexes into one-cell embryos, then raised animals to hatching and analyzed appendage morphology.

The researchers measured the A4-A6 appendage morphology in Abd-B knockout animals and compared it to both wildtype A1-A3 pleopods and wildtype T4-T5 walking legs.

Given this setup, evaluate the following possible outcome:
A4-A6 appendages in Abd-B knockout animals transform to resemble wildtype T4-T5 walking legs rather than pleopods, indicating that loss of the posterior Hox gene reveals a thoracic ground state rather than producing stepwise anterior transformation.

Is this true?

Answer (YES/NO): YES